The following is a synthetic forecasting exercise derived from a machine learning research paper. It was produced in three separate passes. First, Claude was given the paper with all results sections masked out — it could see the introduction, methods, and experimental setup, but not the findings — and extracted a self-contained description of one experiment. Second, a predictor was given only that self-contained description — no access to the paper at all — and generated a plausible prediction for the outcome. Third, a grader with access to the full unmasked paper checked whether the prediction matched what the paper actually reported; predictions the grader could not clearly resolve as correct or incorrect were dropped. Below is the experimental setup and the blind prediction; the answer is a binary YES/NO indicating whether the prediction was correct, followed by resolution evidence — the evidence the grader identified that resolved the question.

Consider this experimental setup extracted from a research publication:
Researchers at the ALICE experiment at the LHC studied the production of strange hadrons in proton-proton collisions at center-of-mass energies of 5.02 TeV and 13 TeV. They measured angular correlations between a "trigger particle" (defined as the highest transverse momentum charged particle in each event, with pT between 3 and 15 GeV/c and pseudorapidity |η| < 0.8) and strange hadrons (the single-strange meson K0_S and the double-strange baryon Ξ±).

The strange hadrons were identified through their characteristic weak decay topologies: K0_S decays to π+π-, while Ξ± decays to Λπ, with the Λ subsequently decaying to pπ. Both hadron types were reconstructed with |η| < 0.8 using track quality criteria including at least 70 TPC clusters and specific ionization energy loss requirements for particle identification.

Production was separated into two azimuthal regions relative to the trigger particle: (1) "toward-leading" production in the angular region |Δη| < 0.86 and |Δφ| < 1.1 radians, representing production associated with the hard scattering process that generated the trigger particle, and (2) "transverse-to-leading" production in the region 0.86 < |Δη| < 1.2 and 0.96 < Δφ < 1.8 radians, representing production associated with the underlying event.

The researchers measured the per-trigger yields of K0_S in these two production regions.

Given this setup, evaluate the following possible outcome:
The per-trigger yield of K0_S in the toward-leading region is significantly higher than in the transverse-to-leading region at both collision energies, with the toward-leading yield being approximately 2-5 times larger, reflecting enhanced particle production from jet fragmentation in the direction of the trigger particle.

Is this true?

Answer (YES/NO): NO